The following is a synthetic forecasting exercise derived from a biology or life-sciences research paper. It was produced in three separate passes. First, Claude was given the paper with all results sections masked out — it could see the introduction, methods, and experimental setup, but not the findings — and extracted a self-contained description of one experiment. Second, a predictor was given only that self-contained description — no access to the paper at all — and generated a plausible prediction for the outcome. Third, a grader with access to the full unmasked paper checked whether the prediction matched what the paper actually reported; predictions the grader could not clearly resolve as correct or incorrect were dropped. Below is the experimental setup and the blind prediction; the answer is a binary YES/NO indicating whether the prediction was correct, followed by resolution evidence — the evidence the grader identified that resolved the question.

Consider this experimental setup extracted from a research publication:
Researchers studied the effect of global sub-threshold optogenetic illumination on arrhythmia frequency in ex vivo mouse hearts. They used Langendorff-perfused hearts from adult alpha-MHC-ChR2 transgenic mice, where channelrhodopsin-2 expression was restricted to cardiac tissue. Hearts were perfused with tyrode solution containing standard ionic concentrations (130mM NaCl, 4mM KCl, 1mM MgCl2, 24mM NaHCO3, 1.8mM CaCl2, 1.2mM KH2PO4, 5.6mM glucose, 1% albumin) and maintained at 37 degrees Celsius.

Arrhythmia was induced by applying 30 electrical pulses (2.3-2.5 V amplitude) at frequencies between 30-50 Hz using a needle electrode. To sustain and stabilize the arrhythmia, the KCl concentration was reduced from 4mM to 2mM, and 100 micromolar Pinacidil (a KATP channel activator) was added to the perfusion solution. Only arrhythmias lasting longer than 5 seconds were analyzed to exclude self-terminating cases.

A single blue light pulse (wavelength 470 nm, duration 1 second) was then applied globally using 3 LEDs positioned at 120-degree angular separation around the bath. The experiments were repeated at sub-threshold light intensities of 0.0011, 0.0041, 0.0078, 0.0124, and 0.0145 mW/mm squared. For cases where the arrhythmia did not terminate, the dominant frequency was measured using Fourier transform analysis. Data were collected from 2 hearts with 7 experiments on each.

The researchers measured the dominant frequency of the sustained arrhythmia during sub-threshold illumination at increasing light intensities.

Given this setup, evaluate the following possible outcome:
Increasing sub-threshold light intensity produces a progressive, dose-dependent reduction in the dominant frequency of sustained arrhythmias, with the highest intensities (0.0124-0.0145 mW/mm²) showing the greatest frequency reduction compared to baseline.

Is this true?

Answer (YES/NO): YES